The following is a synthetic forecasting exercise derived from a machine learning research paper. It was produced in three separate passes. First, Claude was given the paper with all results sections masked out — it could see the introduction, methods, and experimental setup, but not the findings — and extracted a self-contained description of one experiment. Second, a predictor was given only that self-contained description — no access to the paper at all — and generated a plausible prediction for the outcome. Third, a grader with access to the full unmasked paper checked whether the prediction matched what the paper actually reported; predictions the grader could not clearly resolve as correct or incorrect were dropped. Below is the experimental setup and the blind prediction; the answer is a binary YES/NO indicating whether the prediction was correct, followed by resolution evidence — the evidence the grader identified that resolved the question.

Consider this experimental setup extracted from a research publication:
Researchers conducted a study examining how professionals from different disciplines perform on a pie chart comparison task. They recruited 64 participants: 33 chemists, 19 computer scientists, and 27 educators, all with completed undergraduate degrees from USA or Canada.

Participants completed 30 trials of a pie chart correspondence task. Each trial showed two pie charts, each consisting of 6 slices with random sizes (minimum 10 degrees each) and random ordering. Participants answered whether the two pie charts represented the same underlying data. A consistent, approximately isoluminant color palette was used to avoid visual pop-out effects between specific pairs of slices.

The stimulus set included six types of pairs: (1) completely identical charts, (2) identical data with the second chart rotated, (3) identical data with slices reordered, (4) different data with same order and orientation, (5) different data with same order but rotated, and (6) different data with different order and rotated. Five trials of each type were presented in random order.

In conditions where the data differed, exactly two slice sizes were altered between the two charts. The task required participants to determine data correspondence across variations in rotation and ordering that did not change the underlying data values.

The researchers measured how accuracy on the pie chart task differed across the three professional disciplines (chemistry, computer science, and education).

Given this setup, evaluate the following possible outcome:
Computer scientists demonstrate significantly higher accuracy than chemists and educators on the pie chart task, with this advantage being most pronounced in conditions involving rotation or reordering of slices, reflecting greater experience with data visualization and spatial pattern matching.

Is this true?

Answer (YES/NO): NO